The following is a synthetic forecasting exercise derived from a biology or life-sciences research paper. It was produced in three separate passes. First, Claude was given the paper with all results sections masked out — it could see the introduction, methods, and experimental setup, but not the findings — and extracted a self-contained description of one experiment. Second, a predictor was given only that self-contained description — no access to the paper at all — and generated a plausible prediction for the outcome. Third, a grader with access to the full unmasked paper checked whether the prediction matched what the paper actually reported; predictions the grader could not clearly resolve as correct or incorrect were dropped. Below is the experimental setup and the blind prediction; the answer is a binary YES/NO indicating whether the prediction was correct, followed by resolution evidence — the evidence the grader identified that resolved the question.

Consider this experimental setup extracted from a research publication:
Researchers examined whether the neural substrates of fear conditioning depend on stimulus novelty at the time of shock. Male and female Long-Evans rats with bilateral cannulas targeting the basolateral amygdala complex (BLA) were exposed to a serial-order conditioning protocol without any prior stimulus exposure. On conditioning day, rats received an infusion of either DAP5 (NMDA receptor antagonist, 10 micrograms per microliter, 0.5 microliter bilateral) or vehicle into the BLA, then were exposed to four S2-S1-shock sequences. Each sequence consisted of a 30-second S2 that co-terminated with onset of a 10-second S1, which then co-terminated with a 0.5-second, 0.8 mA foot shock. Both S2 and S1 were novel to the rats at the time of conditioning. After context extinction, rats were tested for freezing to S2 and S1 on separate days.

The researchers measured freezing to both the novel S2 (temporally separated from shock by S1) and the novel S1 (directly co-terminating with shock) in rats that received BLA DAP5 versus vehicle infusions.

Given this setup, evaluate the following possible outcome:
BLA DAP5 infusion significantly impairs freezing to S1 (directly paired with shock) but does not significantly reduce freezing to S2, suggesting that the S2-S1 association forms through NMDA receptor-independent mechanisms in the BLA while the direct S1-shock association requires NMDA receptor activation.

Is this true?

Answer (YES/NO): NO